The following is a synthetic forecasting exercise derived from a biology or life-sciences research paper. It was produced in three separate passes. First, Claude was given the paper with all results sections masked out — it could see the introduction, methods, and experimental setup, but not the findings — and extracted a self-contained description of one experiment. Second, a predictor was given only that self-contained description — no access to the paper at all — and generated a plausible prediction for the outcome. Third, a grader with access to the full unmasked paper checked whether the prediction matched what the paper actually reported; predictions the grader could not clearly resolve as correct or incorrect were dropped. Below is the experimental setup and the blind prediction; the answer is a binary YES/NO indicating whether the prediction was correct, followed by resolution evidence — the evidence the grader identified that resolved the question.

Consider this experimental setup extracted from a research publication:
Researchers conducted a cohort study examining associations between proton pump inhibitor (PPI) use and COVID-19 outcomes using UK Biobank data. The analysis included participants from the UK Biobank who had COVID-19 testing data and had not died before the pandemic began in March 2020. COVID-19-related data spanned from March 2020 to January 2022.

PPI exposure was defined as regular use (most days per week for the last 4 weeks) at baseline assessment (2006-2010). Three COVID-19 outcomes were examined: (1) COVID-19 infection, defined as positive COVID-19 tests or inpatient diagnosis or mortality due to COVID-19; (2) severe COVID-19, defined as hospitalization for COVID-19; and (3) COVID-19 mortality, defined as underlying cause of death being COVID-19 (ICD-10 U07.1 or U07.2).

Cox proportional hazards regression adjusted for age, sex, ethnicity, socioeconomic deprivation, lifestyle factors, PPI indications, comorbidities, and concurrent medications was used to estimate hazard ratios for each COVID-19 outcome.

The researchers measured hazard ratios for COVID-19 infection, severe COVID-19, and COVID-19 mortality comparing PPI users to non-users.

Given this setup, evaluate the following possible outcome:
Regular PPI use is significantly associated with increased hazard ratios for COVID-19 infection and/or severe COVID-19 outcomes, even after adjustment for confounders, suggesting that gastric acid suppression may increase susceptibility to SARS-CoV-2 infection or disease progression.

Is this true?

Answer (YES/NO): NO